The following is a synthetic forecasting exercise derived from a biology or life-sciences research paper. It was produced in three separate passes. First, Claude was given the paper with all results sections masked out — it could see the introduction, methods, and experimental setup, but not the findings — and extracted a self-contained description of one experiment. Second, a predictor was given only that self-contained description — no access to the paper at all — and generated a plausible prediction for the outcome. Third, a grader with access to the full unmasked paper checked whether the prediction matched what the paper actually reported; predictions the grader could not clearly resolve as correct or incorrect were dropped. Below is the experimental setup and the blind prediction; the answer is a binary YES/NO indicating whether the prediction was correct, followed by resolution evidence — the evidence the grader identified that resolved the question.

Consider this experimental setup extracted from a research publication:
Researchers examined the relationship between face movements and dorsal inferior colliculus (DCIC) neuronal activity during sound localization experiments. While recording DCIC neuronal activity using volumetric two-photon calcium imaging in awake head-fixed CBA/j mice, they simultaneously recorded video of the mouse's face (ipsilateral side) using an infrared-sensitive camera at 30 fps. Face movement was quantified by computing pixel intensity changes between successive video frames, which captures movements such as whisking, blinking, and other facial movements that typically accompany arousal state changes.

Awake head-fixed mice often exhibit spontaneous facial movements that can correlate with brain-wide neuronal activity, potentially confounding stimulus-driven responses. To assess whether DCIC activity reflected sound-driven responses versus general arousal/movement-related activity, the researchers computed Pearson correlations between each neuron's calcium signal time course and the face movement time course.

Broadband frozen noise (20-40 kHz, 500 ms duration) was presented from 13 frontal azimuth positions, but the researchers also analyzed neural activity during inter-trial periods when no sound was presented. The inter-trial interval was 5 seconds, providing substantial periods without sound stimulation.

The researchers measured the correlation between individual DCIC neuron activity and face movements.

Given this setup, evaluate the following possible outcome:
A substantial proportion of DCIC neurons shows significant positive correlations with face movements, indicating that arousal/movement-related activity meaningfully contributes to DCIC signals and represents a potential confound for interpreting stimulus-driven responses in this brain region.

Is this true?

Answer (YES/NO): NO